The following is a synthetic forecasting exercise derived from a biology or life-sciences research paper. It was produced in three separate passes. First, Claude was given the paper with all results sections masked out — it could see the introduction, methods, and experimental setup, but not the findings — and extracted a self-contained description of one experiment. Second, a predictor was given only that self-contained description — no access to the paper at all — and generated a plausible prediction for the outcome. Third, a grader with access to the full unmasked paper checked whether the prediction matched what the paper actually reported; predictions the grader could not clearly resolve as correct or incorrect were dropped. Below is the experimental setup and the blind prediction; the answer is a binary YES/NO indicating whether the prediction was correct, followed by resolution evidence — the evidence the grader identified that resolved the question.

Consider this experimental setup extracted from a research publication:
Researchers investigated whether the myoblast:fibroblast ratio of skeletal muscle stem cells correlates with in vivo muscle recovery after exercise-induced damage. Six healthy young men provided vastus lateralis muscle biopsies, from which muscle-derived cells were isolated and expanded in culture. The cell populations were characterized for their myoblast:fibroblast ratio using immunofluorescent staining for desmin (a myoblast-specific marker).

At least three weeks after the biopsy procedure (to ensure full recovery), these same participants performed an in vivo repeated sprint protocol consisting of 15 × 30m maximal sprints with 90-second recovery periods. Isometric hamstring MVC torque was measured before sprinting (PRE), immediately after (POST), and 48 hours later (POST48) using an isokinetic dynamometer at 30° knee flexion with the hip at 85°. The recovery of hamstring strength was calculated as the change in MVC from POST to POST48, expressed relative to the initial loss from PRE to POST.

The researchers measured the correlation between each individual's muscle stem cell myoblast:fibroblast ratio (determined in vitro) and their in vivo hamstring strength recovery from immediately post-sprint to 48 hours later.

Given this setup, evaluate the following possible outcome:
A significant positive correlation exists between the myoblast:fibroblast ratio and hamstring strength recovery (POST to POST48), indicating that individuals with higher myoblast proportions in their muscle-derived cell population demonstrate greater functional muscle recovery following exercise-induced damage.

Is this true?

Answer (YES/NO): NO